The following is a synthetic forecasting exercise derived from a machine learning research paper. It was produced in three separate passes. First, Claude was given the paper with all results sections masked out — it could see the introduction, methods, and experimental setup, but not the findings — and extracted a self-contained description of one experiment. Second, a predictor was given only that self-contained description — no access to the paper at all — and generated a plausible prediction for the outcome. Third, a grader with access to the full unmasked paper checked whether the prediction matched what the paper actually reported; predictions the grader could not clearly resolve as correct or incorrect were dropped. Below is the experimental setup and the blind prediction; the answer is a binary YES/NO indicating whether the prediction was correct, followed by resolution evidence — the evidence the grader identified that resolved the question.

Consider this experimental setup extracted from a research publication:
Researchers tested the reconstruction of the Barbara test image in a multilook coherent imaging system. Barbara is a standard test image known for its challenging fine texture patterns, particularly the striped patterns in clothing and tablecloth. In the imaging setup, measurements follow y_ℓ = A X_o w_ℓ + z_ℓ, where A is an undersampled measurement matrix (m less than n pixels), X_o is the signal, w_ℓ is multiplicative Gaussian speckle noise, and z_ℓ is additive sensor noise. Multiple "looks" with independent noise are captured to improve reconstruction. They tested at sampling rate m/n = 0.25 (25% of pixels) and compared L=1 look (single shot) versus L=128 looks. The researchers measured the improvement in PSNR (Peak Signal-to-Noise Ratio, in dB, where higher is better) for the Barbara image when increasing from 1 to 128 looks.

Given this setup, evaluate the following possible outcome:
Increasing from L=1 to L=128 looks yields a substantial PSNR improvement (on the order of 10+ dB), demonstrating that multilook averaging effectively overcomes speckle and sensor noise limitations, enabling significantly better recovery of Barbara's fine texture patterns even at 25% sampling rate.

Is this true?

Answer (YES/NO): YES